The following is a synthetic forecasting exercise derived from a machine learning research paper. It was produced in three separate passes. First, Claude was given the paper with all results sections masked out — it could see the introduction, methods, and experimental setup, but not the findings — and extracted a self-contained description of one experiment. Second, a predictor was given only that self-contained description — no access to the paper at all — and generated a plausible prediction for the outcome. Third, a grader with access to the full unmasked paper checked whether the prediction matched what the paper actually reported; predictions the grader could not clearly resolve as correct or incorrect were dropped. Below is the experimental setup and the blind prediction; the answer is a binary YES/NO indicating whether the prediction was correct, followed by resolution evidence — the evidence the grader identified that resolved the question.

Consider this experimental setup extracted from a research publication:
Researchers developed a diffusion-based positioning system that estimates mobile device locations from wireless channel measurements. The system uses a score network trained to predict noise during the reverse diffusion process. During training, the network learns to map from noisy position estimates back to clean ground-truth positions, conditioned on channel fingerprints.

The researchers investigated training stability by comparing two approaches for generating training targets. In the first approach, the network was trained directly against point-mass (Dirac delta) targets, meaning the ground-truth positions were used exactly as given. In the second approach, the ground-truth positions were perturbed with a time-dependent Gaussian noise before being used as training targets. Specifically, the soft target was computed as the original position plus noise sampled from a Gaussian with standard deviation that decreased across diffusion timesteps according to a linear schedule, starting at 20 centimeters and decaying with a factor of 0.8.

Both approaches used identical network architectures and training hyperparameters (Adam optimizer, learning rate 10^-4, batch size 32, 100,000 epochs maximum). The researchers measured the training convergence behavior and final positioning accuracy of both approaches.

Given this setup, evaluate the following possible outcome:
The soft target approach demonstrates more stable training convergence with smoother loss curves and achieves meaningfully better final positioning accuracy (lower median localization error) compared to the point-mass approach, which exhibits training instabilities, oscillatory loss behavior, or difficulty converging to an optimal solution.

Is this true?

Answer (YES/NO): YES